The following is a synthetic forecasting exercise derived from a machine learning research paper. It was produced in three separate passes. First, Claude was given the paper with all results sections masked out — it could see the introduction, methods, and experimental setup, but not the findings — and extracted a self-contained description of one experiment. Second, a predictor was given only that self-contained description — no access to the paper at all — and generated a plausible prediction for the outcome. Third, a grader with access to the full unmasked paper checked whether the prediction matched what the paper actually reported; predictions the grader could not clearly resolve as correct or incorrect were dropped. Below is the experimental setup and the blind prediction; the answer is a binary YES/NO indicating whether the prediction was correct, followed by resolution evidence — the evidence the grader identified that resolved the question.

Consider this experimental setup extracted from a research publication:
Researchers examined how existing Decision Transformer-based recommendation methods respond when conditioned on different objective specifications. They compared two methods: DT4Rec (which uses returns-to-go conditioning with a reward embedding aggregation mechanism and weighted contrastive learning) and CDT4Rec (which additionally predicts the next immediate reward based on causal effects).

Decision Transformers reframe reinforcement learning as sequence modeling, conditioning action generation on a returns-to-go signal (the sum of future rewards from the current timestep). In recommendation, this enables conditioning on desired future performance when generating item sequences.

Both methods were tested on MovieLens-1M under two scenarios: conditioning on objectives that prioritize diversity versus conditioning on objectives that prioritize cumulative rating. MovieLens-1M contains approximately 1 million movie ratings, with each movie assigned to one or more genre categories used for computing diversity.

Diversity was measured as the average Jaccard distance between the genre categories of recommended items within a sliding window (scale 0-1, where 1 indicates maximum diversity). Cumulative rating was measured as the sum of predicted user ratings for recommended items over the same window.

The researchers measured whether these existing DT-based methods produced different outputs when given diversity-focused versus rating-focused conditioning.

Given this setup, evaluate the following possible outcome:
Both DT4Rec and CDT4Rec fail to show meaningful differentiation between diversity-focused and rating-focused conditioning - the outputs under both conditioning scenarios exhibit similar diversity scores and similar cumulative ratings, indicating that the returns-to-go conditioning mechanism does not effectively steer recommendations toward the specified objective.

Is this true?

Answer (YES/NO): NO